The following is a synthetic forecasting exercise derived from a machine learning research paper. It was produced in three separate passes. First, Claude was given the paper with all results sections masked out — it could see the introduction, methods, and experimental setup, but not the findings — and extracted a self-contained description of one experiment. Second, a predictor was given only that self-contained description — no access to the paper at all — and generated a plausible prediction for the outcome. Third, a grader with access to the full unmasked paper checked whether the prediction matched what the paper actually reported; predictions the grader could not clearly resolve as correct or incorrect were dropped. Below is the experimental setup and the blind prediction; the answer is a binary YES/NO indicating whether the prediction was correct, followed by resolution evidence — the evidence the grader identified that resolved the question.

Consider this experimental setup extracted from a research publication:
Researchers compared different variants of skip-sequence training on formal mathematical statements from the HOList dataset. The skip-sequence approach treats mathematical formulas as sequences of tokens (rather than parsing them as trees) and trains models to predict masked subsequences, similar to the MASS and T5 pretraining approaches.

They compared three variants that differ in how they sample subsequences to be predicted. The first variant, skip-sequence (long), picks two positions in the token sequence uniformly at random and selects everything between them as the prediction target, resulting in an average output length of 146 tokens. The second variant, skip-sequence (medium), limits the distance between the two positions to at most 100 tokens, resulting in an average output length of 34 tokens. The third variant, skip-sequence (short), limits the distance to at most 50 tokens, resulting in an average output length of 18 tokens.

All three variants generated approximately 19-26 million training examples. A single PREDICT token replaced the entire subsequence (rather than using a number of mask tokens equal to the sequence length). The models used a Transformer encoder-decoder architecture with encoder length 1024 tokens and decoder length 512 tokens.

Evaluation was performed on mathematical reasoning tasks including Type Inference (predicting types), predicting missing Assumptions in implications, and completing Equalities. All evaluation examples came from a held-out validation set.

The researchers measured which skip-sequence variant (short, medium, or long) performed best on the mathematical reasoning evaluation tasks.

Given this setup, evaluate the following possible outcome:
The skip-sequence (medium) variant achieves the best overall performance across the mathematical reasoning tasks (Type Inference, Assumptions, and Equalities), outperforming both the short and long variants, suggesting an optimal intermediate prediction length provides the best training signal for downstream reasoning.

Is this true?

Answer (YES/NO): NO